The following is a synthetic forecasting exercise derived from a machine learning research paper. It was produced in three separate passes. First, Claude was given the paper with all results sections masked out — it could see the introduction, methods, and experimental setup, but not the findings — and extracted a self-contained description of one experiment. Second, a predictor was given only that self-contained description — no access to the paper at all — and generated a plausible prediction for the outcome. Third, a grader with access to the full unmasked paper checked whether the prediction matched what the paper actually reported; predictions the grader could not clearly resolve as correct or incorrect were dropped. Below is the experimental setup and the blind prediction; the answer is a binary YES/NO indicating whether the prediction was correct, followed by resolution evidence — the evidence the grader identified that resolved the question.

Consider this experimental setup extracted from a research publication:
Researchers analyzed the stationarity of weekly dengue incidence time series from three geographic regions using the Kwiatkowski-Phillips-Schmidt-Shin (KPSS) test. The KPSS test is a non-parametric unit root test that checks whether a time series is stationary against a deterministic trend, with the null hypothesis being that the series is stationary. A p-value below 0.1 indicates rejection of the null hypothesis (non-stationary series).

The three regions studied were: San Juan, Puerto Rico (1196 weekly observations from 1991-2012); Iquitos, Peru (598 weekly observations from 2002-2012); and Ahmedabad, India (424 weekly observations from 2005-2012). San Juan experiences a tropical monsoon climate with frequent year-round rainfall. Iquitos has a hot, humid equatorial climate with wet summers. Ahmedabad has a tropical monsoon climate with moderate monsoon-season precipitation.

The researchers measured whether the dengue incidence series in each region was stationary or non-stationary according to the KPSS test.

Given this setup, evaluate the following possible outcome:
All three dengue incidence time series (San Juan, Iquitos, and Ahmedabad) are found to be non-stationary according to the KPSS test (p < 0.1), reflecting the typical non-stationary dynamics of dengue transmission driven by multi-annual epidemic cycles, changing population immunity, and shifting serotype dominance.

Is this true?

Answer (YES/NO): NO